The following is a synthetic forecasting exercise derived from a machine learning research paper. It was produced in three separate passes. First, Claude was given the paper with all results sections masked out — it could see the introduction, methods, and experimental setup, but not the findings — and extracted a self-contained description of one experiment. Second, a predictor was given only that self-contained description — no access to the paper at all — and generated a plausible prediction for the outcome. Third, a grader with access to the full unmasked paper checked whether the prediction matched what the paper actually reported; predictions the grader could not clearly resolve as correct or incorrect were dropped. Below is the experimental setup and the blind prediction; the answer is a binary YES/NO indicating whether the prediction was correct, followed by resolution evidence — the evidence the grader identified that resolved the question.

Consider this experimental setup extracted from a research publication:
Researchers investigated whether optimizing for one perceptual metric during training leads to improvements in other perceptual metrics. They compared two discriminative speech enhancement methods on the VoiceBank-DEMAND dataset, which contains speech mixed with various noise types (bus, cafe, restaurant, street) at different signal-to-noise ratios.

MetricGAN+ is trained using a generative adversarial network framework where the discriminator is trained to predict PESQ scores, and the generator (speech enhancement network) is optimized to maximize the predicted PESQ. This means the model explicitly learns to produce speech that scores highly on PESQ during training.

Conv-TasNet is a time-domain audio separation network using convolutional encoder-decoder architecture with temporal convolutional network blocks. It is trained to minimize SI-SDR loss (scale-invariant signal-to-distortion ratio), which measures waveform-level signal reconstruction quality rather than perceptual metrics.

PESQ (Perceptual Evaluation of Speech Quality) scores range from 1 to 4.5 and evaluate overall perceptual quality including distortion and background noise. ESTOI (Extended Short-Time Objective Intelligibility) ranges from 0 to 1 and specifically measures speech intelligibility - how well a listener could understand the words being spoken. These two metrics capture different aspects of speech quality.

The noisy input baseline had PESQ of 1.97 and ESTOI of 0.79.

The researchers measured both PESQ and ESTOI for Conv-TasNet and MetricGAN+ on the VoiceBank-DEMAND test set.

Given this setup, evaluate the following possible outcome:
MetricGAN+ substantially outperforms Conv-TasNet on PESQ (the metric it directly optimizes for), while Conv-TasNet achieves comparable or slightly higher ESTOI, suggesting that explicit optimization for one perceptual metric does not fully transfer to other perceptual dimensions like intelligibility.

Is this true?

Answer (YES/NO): YES